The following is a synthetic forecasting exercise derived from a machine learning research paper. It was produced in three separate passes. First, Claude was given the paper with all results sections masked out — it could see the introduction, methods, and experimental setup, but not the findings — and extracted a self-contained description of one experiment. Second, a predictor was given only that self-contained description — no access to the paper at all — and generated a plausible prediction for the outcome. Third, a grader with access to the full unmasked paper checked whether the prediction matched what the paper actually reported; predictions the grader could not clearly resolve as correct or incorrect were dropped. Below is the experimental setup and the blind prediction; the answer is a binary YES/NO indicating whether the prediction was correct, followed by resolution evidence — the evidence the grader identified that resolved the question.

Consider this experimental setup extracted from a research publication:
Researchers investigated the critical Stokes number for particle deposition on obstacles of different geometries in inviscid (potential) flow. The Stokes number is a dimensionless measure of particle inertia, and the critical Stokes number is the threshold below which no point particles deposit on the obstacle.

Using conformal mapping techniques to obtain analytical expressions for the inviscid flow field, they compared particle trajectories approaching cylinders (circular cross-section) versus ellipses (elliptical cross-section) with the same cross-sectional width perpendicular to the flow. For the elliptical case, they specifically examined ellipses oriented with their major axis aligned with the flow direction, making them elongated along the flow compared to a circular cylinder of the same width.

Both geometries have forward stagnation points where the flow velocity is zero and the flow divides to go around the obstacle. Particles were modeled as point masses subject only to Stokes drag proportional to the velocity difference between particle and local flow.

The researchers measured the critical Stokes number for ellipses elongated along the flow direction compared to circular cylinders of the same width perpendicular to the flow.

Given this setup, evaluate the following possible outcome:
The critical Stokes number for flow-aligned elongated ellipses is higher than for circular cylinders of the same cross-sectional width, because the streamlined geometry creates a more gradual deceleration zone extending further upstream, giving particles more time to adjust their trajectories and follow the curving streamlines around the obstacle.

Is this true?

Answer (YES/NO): NO